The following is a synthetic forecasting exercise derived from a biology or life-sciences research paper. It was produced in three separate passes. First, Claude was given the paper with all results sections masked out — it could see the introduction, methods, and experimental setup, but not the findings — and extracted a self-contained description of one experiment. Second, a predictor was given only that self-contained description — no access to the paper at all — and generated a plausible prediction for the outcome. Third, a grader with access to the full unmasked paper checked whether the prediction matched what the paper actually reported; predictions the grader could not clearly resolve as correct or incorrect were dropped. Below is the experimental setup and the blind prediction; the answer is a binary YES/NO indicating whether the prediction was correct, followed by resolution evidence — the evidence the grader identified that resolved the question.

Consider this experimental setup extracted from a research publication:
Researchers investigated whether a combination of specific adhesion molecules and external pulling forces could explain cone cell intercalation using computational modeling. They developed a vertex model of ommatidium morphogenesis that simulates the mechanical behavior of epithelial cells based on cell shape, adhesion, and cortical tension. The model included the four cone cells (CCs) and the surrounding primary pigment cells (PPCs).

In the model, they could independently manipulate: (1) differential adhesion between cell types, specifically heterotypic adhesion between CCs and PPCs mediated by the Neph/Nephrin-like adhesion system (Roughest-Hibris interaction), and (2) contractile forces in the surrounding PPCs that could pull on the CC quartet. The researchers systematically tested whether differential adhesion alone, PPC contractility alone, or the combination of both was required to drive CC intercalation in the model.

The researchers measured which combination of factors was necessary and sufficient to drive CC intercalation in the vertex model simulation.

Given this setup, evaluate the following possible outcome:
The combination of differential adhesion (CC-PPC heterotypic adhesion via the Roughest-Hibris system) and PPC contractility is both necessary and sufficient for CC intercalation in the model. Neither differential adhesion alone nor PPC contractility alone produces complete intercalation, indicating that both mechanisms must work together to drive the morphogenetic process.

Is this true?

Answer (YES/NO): NO